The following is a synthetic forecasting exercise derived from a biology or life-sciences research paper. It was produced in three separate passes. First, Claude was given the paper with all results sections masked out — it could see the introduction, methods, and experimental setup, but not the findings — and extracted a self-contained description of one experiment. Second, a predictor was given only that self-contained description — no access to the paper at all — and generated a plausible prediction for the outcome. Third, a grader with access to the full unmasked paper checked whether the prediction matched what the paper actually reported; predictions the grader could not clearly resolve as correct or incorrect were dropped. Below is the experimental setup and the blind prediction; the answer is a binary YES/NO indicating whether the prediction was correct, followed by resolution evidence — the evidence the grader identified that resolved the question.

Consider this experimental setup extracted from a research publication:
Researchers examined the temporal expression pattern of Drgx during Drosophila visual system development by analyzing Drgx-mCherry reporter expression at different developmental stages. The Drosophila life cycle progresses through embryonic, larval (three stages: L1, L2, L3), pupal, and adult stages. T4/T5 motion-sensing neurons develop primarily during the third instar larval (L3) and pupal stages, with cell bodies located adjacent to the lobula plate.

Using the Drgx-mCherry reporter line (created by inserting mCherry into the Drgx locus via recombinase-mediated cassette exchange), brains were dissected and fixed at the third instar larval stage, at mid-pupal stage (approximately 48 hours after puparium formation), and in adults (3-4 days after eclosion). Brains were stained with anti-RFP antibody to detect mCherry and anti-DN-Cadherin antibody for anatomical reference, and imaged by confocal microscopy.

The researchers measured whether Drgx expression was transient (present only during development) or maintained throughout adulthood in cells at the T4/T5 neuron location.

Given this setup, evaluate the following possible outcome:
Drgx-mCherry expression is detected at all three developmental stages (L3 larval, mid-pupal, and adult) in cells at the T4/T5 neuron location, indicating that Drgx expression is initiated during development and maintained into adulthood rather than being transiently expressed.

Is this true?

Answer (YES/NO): YES